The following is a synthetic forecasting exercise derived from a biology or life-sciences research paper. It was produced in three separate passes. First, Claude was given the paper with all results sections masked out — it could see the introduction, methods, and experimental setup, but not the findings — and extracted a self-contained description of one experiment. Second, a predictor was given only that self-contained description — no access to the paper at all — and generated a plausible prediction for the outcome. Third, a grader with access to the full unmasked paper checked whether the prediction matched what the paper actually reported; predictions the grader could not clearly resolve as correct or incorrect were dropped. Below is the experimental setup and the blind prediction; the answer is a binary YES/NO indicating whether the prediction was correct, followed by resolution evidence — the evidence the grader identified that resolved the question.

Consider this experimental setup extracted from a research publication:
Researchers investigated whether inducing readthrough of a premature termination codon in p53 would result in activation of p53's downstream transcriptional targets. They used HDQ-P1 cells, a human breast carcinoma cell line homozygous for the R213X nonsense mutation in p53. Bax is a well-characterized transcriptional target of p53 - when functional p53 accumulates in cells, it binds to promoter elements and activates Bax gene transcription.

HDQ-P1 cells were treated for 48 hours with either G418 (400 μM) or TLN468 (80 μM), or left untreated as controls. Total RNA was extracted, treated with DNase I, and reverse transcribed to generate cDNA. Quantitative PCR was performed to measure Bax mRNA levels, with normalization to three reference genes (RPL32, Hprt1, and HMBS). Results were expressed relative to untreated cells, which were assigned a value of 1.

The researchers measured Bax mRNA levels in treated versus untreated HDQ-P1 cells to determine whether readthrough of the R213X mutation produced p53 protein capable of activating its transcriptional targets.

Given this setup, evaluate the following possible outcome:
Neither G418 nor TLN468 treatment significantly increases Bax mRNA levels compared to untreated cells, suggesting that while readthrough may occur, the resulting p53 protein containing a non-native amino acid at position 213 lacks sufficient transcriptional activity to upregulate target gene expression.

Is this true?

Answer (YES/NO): NO